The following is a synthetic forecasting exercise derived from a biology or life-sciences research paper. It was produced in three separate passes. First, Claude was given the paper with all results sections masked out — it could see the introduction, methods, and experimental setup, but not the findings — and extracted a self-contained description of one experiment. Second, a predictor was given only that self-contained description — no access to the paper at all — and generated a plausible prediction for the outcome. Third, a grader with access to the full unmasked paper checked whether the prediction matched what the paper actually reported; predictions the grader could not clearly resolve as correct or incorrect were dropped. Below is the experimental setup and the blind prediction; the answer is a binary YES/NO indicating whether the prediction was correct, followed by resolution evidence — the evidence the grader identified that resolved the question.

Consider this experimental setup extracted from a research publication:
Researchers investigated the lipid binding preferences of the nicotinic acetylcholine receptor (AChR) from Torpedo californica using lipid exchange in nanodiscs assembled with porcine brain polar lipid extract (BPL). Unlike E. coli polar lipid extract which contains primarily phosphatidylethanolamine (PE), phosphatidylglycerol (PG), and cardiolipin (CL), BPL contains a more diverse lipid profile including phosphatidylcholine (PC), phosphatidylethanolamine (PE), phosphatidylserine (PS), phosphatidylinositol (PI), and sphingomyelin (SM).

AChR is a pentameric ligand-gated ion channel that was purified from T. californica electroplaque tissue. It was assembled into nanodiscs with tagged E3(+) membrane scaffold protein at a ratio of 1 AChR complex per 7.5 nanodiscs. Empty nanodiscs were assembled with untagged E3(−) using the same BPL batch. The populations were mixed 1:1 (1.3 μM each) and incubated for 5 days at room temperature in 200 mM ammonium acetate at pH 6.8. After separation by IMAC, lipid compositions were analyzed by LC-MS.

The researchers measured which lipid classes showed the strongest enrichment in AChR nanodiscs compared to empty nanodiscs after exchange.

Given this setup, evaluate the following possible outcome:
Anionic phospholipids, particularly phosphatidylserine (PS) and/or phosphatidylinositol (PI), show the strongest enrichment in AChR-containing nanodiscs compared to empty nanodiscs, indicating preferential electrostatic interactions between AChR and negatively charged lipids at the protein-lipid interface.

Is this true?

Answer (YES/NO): NO